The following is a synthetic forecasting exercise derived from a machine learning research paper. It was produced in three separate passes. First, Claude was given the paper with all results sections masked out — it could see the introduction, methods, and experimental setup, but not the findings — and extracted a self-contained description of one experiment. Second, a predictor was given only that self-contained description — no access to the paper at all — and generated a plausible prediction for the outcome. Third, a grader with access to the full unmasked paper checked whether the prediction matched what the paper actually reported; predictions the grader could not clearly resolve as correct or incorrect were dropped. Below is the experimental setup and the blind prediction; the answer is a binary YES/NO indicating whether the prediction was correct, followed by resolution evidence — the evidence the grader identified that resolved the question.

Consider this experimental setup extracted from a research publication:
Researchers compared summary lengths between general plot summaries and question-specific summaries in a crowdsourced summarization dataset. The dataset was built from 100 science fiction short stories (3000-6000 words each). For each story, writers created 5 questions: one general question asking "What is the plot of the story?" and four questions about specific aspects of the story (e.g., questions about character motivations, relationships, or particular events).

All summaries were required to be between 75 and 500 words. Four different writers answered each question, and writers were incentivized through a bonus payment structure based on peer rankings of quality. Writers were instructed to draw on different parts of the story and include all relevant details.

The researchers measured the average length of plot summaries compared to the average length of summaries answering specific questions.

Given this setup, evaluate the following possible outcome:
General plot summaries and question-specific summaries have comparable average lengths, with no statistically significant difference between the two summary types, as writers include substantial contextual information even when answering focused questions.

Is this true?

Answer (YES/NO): NO